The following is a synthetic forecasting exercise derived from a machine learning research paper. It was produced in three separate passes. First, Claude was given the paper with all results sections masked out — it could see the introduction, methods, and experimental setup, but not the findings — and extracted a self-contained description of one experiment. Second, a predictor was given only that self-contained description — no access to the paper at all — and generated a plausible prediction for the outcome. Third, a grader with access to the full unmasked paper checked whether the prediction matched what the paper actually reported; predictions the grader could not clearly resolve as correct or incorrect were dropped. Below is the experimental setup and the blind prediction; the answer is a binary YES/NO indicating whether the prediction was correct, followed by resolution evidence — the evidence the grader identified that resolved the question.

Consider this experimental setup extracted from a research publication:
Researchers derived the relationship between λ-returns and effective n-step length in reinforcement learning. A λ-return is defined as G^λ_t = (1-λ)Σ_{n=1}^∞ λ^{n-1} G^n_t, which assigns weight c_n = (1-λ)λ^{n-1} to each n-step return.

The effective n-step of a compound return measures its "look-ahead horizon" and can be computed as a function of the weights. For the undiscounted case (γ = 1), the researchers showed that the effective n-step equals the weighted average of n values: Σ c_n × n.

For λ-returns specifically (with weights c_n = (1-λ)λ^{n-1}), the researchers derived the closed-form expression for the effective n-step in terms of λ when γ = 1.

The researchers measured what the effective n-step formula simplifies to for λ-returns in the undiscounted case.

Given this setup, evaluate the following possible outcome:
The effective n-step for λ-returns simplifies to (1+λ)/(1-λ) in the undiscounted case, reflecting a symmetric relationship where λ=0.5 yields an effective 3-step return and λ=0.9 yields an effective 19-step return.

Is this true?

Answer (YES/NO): NO